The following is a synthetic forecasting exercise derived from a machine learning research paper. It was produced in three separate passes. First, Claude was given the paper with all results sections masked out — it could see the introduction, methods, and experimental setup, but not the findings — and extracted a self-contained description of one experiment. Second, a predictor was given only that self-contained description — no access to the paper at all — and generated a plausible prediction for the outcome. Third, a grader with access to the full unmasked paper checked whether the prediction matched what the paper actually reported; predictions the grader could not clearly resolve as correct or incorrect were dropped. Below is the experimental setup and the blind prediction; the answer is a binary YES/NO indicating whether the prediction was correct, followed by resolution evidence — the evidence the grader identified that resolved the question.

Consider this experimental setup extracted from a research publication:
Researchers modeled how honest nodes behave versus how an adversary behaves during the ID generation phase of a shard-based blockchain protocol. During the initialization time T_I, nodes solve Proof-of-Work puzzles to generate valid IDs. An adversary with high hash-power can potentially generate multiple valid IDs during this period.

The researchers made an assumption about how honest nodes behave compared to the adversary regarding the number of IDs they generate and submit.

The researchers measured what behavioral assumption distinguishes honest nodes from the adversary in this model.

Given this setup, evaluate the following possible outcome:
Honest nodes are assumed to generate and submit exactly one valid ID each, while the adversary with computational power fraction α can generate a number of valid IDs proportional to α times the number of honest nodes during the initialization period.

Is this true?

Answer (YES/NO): NO